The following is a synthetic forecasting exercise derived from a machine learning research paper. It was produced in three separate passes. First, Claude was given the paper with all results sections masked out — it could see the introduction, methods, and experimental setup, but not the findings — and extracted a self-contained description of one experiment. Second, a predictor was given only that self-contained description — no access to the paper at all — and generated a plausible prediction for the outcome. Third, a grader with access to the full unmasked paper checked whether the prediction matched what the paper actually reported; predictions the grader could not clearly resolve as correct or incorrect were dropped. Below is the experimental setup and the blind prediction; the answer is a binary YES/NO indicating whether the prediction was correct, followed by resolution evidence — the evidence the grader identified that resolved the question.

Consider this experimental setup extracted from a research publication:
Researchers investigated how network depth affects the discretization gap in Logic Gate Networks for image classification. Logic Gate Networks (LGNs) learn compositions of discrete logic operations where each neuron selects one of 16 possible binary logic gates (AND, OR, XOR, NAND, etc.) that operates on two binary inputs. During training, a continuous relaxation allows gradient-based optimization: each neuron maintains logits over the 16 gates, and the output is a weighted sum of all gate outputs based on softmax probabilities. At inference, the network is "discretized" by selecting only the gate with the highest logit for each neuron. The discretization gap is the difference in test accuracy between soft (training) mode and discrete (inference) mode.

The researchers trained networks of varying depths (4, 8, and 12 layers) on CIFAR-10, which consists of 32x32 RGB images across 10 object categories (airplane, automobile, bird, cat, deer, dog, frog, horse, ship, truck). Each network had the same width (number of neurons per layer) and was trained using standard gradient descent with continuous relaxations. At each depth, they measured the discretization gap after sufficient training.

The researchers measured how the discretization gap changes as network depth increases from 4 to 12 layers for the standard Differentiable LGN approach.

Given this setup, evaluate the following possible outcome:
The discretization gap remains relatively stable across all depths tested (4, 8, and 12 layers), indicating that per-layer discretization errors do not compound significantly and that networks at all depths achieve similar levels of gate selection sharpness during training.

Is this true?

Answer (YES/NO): NO